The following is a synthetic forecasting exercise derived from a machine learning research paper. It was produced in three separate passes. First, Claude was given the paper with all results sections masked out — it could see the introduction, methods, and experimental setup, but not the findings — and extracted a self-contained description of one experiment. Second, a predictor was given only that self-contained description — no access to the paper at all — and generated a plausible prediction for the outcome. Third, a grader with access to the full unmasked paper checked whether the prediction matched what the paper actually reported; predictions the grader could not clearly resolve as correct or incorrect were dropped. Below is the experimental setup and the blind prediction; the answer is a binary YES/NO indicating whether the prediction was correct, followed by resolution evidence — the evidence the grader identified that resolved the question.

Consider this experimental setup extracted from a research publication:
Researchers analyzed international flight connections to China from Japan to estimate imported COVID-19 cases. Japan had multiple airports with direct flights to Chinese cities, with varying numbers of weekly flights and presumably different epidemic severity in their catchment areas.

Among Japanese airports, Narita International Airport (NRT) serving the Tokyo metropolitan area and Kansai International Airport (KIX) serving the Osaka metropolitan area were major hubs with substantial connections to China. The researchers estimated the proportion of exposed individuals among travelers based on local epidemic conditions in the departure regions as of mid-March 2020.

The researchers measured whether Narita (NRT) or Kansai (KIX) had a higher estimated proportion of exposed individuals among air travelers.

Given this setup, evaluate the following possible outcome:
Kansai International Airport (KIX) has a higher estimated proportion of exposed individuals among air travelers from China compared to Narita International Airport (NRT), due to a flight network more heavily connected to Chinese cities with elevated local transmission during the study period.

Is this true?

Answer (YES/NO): NO